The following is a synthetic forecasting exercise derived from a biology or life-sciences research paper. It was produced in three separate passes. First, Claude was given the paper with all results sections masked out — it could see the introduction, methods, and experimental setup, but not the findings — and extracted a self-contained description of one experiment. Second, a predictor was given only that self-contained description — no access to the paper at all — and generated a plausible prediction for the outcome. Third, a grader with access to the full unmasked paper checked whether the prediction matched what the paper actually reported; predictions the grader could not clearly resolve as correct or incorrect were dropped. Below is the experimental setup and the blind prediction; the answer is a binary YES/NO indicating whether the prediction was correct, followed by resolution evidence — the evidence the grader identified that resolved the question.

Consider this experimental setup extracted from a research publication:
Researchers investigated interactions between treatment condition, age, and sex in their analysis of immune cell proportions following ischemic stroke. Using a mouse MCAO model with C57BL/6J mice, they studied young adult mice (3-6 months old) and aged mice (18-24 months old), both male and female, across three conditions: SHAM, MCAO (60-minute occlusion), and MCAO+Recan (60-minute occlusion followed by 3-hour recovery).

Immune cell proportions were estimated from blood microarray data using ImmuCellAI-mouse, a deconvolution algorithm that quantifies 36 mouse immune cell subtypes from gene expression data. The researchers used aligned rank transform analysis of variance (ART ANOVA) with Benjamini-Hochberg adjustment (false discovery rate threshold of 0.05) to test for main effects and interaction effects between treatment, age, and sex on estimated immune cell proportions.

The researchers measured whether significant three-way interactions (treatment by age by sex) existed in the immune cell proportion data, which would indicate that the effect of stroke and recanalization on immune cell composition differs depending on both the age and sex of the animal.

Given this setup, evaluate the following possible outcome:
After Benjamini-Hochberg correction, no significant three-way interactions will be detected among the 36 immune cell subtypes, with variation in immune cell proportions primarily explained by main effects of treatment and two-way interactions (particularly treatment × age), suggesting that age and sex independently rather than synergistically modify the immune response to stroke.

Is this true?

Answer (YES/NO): NO